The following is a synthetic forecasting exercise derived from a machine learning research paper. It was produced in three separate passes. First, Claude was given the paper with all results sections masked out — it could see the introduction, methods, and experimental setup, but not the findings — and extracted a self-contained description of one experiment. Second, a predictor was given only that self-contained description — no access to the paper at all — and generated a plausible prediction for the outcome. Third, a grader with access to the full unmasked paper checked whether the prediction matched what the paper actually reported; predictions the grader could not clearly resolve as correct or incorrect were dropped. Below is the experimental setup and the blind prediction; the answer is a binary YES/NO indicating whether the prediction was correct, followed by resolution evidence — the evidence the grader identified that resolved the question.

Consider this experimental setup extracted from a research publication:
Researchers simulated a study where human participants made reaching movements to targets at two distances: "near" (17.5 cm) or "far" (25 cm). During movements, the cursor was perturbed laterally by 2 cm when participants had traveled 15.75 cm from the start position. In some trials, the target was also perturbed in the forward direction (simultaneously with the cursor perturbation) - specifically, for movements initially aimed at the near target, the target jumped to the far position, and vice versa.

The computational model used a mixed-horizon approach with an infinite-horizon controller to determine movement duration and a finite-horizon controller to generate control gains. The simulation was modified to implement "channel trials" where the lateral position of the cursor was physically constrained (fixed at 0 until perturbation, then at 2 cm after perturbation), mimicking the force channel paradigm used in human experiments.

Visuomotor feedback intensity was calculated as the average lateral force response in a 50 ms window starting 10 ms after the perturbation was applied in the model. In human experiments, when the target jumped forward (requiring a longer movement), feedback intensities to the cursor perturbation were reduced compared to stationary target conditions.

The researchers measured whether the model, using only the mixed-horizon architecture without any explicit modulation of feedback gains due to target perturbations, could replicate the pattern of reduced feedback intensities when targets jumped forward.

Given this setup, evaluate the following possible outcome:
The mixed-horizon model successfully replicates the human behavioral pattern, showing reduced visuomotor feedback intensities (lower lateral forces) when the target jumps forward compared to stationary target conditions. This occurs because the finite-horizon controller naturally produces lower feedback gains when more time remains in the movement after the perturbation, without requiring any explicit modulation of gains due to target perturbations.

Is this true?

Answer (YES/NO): YES